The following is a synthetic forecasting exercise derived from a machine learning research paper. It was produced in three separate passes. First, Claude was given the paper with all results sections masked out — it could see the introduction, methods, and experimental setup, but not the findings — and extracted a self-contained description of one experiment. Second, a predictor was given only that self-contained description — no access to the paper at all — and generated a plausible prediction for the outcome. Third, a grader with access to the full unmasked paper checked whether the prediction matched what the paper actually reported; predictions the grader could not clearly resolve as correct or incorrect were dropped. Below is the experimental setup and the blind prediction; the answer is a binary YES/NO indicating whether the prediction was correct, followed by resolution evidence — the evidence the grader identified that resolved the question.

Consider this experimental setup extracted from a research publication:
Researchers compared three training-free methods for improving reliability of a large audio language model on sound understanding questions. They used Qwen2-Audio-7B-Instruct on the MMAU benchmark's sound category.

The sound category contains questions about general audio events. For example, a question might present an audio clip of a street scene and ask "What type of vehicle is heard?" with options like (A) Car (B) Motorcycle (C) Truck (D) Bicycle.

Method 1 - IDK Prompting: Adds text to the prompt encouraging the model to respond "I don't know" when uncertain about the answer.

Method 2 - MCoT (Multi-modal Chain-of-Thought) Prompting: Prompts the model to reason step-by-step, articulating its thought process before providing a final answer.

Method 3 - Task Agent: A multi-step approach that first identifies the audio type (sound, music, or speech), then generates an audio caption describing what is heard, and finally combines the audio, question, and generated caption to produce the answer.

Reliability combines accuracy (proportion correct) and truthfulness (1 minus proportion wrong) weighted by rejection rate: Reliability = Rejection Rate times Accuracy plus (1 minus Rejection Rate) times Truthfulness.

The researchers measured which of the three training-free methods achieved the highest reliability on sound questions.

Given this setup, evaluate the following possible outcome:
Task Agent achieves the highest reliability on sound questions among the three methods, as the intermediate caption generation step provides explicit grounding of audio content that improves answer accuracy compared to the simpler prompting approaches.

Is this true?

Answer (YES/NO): NO